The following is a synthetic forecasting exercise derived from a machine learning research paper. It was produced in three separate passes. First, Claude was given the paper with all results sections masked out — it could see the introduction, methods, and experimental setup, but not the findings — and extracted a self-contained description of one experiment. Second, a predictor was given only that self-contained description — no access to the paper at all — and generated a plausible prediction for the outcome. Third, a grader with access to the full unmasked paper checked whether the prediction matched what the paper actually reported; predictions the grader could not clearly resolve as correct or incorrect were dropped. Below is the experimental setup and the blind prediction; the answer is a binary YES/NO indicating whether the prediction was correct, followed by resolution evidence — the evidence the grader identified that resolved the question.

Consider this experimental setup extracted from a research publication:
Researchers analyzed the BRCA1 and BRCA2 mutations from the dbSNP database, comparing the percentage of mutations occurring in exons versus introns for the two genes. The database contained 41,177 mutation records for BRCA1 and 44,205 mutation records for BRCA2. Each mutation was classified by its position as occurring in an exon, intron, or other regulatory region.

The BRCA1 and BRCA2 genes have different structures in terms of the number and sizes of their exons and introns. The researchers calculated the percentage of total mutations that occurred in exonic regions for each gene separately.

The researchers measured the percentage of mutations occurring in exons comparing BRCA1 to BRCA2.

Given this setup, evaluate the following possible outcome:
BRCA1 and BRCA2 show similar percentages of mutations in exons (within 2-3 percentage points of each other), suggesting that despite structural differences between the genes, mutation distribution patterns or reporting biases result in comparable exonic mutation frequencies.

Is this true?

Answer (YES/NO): NO